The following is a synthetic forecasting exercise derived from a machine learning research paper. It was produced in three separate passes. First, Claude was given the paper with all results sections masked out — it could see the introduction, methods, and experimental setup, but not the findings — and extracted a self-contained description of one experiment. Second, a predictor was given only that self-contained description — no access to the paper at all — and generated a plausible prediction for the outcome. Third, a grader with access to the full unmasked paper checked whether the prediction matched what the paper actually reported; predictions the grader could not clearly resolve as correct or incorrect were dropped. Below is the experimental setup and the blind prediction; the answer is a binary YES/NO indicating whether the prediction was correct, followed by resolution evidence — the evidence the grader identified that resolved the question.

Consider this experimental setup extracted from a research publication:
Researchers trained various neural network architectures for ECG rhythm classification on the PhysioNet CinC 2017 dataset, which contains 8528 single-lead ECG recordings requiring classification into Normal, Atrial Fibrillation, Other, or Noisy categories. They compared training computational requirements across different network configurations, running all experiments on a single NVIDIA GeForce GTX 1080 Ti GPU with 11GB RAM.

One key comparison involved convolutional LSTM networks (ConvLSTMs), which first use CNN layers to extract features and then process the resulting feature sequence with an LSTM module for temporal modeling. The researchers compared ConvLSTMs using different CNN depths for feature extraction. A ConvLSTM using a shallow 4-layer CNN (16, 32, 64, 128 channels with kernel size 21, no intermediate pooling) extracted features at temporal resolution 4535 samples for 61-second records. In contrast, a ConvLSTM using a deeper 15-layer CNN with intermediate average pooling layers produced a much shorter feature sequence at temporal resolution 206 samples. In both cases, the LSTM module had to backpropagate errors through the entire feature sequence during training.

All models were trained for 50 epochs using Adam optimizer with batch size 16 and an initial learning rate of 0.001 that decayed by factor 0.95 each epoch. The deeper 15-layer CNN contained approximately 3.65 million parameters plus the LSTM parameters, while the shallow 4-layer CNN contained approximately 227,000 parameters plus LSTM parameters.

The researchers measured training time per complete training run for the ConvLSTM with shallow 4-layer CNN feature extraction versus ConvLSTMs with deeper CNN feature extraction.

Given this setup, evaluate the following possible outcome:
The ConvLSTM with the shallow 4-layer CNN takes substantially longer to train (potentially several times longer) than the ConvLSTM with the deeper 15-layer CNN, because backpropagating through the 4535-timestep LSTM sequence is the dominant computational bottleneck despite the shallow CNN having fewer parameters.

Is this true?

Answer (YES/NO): YES